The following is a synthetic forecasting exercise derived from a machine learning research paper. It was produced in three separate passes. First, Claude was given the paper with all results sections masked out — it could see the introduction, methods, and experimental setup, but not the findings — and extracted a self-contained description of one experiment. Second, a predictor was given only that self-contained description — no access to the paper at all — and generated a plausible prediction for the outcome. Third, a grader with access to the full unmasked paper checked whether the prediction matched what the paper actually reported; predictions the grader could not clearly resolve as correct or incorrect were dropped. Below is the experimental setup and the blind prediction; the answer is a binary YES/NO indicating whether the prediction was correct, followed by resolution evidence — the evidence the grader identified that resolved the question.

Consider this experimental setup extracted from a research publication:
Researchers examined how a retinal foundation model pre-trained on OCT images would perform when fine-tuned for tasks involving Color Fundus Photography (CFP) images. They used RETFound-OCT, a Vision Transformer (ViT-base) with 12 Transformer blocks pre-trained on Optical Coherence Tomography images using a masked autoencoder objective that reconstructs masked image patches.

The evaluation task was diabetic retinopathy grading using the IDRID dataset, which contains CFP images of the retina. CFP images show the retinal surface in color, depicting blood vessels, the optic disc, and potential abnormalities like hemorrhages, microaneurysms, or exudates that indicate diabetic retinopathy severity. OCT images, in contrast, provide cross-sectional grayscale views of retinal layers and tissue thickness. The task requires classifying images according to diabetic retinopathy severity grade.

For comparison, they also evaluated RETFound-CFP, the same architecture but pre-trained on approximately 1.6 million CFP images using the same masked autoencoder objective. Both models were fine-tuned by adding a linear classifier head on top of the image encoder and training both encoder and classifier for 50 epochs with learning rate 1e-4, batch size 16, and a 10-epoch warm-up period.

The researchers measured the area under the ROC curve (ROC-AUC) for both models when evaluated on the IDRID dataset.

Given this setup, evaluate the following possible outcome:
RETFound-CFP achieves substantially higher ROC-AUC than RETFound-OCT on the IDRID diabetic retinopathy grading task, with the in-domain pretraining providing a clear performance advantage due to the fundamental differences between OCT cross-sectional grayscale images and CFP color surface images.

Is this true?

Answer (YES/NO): YES